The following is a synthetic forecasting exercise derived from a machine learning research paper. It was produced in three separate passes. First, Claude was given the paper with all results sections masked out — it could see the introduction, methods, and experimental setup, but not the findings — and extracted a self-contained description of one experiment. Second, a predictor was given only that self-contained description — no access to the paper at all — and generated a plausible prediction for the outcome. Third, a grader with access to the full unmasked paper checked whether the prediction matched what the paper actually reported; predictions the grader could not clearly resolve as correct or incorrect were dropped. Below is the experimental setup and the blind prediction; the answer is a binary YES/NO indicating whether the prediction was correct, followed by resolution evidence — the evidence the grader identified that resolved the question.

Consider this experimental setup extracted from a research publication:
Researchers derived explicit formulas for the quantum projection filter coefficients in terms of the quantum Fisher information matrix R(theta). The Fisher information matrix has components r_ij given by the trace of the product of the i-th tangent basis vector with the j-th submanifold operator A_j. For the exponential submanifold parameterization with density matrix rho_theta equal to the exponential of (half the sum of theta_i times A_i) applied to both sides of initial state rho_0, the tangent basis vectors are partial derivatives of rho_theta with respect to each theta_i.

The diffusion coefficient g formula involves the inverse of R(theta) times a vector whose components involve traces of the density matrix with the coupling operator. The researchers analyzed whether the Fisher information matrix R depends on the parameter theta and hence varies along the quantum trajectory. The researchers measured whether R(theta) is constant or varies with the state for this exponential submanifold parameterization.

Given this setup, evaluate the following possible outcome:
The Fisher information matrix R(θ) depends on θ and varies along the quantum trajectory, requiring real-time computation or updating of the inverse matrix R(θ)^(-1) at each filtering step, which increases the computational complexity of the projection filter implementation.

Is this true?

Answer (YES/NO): YES